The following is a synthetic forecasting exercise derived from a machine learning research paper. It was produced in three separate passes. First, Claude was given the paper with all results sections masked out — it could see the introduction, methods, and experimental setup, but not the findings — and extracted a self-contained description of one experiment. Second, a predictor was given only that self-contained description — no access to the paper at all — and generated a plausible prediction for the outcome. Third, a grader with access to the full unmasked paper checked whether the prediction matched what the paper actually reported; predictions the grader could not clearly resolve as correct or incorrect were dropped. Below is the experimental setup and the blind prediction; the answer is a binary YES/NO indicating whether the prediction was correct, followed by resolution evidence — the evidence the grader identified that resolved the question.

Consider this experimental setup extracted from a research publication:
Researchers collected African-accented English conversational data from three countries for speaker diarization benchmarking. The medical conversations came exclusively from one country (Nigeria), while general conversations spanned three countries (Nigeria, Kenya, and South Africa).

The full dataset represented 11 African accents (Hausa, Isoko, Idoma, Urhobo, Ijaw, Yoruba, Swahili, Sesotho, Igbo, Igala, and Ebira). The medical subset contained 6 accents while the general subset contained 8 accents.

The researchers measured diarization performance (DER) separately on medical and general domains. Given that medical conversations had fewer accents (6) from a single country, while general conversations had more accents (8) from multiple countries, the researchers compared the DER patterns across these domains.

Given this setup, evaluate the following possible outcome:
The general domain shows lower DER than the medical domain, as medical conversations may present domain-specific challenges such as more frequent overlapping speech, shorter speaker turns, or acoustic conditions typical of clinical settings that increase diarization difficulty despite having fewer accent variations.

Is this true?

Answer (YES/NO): YES